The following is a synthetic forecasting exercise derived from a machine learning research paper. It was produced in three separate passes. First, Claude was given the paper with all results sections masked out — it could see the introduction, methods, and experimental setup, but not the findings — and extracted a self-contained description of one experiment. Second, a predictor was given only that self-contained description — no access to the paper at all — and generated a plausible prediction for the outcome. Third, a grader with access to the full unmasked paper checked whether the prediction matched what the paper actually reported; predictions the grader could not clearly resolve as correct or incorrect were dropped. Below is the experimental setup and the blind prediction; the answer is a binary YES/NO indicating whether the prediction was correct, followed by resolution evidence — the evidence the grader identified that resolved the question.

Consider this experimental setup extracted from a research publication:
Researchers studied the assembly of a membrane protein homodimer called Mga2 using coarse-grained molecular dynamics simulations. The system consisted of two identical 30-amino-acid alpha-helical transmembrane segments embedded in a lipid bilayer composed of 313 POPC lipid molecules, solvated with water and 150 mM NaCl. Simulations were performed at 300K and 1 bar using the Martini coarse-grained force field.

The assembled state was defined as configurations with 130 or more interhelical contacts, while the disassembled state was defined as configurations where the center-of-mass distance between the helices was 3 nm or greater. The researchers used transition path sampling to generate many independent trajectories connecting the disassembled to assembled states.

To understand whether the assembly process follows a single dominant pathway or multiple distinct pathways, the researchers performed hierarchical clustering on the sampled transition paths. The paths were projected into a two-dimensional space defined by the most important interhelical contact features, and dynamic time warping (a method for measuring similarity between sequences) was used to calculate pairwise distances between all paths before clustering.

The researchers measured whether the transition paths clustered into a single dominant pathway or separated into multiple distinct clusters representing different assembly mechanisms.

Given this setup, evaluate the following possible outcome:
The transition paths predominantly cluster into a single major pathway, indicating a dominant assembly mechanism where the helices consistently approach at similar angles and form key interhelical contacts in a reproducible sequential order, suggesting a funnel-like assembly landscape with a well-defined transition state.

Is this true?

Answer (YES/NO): NO